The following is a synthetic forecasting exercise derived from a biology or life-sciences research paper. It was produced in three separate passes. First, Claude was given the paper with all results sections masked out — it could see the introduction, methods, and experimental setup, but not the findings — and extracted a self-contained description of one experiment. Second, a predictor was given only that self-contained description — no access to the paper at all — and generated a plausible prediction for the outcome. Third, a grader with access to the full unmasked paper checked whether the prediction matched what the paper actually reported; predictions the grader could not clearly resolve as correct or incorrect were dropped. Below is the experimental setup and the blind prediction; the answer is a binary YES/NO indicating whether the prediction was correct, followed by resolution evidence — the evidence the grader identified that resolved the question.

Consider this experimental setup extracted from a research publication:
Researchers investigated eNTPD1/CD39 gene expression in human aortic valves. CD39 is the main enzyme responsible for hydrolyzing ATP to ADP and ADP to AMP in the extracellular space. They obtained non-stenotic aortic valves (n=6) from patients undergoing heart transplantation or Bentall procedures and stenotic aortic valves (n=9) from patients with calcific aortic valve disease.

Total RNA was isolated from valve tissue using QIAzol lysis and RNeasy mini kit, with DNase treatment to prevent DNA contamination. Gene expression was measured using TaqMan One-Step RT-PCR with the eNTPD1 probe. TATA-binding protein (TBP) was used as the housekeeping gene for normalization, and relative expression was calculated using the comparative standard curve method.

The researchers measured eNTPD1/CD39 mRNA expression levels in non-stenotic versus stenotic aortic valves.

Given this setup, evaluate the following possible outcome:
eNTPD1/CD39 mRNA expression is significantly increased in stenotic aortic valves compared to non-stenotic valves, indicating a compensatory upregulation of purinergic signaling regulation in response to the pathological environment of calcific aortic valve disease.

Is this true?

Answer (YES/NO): NO